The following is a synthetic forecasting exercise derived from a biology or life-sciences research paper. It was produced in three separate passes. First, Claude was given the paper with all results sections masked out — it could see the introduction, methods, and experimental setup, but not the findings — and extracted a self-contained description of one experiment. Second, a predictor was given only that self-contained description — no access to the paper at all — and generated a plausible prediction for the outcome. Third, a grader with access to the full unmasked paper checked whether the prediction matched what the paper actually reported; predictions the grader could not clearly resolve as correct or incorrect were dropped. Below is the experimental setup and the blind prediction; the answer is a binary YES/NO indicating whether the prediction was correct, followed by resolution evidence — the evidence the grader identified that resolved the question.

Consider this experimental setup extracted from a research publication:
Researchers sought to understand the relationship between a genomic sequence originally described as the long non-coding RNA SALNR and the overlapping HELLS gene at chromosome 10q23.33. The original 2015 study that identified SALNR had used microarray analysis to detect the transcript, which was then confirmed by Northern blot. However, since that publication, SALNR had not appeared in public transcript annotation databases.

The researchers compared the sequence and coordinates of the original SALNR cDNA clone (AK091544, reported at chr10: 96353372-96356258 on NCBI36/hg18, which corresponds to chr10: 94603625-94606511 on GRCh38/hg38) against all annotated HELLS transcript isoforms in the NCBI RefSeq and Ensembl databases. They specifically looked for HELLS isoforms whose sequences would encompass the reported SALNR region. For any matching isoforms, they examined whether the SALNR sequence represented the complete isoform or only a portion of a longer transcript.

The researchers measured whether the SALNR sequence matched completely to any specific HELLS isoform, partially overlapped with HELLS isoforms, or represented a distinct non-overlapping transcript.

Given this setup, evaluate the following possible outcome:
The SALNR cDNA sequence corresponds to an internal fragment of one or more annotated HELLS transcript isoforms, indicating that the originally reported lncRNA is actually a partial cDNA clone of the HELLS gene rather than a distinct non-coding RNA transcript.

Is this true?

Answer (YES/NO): YES